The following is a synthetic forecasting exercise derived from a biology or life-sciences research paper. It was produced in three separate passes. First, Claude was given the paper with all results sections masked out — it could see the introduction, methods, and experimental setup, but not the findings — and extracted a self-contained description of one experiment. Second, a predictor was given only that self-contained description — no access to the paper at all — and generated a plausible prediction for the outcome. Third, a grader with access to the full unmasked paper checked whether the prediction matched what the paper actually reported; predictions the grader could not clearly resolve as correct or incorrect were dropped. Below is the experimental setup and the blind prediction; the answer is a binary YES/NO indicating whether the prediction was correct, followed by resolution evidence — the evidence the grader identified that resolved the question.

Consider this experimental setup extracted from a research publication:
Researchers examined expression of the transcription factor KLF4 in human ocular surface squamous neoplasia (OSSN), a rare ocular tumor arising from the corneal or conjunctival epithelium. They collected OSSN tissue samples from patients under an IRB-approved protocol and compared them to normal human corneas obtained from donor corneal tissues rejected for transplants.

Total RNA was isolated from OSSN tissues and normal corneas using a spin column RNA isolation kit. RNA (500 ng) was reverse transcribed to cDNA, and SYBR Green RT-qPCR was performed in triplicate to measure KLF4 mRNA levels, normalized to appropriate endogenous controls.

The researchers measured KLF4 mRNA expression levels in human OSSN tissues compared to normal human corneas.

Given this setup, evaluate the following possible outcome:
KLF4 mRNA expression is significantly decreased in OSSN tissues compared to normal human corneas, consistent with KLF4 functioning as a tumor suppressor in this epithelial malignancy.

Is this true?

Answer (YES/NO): YES